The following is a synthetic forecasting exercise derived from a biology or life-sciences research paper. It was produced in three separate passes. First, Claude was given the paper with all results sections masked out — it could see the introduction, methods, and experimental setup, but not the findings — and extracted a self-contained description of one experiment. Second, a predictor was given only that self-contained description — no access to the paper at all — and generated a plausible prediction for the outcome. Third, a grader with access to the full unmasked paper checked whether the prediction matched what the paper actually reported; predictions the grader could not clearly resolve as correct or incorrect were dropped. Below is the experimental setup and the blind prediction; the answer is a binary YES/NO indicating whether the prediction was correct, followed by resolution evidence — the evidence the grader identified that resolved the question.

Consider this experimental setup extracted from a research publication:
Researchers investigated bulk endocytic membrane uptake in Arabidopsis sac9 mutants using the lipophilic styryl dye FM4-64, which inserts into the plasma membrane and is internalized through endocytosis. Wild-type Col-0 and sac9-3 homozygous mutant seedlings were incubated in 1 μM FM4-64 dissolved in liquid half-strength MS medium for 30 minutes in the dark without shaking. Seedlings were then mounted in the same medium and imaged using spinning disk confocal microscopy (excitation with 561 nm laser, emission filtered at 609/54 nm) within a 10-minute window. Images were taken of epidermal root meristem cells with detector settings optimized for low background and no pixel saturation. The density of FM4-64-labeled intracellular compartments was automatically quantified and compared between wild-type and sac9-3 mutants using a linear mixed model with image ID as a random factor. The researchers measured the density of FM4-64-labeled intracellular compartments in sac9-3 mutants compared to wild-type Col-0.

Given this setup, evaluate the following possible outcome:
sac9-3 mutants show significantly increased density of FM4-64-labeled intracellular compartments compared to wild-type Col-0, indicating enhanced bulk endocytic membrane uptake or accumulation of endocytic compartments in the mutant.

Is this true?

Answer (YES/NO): NO